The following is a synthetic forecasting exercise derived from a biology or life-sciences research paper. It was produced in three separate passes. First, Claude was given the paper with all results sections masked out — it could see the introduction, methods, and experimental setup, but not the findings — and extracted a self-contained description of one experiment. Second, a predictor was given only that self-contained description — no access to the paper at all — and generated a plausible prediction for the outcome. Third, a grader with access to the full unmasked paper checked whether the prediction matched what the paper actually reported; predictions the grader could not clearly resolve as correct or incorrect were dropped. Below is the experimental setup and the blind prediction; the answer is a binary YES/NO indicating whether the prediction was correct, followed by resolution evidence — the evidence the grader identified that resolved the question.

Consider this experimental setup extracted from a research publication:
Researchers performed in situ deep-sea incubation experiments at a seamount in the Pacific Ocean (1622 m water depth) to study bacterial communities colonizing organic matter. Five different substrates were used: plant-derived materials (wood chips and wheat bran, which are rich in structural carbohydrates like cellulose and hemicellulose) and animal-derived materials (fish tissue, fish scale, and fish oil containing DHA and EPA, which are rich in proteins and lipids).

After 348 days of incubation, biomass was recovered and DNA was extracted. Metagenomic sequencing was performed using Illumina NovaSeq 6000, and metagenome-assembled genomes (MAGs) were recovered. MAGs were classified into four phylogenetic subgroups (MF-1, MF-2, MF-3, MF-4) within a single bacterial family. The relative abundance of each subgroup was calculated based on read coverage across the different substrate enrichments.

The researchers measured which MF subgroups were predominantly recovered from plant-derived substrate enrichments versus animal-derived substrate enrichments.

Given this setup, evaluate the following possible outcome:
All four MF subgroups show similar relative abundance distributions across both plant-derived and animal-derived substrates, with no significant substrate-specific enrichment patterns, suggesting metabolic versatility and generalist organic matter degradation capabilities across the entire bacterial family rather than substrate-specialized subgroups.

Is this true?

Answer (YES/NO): NO